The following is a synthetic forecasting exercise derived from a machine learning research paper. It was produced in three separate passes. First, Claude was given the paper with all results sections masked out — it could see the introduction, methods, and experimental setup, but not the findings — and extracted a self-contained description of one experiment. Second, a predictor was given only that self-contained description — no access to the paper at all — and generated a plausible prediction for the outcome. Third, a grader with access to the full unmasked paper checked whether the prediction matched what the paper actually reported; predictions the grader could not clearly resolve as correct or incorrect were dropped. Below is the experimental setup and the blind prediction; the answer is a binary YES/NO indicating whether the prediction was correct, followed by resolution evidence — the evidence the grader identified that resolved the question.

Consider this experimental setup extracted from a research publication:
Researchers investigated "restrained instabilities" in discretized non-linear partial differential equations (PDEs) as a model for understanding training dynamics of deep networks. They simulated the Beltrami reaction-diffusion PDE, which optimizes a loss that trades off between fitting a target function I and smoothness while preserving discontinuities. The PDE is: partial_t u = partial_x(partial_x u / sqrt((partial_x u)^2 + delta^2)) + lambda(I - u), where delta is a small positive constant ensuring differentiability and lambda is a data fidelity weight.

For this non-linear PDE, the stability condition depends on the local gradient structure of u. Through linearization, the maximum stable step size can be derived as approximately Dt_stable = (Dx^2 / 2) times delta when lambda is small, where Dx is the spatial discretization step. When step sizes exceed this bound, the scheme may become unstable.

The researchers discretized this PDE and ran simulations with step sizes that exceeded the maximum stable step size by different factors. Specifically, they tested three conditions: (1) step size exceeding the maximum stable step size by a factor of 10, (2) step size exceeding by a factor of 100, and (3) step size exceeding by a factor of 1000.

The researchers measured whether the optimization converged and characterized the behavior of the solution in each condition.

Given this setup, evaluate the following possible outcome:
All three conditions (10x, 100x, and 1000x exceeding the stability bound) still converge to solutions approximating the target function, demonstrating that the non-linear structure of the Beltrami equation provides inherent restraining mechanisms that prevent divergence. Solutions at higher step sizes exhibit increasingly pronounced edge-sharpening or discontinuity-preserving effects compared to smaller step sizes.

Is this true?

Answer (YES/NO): NO